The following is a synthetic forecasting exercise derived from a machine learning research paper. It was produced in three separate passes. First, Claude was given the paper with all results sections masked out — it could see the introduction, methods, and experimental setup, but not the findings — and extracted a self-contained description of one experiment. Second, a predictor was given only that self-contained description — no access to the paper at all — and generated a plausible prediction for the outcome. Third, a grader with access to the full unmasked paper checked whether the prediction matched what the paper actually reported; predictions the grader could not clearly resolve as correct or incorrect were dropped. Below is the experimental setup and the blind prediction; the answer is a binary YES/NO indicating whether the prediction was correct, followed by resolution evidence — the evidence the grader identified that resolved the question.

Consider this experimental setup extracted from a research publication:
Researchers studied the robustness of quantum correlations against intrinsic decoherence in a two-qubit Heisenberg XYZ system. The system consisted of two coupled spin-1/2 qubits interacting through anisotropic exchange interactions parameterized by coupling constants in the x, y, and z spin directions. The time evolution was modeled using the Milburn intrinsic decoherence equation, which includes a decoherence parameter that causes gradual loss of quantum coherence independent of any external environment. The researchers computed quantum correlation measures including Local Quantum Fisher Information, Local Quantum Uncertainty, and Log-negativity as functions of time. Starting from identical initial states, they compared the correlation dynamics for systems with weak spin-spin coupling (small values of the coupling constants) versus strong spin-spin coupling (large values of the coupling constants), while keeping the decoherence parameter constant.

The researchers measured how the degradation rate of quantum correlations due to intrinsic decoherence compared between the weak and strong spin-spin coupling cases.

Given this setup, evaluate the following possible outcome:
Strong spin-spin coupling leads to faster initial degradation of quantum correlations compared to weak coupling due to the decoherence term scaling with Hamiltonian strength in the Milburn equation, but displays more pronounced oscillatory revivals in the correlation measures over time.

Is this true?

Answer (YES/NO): NO